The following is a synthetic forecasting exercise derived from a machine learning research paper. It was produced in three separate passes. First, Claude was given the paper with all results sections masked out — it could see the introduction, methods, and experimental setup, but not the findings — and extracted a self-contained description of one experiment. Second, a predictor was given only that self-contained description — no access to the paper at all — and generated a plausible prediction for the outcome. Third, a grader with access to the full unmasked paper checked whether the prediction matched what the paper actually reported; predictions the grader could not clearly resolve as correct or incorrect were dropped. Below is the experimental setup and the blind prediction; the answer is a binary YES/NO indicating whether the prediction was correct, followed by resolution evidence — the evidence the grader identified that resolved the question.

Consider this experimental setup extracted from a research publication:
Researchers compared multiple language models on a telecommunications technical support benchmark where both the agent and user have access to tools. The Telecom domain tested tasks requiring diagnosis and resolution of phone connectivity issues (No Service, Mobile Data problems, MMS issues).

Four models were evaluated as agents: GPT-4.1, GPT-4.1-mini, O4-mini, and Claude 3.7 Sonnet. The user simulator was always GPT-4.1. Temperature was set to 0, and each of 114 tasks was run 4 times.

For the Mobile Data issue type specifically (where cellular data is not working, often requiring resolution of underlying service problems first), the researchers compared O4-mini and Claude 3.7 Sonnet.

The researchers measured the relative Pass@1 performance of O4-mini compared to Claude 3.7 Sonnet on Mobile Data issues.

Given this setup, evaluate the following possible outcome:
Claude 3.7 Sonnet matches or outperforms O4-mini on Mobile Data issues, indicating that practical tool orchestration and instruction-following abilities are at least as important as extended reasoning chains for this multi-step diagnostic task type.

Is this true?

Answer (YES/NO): YES